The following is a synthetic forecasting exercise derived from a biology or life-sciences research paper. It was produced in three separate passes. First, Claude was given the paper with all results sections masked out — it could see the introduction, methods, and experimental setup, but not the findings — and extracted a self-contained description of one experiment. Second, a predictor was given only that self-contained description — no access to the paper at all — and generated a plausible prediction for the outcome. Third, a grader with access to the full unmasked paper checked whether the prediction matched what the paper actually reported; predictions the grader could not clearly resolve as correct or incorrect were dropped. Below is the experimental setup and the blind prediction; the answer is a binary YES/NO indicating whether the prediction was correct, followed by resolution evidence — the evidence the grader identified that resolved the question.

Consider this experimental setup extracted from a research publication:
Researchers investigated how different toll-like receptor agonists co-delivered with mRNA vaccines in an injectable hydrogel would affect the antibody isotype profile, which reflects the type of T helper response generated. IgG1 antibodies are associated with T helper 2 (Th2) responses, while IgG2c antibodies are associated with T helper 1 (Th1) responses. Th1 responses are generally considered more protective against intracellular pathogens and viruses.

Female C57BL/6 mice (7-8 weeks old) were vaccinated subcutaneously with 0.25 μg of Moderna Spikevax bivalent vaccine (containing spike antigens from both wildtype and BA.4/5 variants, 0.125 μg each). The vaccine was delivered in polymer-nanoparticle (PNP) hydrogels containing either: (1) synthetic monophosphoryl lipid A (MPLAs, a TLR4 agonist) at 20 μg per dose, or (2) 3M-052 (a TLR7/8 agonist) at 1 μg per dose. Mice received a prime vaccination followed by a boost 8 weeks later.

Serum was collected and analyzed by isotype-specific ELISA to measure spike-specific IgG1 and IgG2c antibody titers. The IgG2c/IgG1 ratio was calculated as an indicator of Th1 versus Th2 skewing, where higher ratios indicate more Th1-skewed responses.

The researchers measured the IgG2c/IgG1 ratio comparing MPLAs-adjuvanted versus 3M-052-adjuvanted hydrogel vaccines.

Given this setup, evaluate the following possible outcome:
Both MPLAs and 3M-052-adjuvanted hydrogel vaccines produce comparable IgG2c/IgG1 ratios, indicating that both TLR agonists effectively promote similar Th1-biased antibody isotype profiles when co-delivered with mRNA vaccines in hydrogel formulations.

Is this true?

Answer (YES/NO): NO